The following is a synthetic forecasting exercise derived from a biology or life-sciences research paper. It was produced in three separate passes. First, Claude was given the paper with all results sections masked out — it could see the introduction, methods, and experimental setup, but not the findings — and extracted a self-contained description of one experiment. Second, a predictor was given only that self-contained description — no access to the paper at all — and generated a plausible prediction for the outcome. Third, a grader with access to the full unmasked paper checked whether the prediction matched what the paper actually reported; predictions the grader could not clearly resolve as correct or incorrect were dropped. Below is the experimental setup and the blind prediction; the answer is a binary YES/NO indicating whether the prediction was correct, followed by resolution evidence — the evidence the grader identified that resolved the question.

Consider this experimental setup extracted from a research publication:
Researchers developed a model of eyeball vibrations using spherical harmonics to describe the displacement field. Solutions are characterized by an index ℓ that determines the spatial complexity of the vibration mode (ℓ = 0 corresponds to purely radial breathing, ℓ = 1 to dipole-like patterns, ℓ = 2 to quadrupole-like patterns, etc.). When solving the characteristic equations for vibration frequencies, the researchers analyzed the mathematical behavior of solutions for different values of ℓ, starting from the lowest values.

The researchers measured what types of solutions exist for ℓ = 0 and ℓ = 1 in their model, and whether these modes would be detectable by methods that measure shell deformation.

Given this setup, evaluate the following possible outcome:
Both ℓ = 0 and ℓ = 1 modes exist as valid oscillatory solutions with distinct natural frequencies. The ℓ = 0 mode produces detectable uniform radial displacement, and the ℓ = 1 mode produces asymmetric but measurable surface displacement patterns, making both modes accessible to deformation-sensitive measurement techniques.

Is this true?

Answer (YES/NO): NO